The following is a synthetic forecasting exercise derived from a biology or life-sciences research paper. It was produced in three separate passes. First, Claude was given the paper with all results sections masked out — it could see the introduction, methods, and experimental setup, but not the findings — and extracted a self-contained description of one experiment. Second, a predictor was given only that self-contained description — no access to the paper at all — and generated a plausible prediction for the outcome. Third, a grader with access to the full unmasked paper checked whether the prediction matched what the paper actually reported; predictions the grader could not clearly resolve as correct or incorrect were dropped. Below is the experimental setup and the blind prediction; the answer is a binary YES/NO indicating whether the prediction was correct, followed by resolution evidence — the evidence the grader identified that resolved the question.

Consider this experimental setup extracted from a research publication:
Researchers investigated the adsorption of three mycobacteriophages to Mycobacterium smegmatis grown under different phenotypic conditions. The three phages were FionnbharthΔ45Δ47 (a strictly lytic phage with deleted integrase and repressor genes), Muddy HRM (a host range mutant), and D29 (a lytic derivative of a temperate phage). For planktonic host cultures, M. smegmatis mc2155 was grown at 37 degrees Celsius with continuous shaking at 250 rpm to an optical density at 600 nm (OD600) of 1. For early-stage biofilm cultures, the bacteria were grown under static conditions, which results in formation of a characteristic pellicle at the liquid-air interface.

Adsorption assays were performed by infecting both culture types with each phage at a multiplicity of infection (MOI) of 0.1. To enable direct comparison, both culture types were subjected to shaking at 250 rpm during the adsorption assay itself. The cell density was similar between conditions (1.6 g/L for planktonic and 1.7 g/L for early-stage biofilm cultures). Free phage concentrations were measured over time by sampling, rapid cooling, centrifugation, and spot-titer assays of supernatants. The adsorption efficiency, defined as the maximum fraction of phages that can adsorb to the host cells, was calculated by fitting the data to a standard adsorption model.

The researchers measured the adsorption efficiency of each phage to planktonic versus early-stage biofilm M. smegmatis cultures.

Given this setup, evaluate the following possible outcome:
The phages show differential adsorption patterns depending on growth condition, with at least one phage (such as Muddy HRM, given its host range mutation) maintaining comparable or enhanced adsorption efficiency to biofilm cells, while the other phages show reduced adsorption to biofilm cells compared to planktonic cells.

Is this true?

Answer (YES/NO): NO